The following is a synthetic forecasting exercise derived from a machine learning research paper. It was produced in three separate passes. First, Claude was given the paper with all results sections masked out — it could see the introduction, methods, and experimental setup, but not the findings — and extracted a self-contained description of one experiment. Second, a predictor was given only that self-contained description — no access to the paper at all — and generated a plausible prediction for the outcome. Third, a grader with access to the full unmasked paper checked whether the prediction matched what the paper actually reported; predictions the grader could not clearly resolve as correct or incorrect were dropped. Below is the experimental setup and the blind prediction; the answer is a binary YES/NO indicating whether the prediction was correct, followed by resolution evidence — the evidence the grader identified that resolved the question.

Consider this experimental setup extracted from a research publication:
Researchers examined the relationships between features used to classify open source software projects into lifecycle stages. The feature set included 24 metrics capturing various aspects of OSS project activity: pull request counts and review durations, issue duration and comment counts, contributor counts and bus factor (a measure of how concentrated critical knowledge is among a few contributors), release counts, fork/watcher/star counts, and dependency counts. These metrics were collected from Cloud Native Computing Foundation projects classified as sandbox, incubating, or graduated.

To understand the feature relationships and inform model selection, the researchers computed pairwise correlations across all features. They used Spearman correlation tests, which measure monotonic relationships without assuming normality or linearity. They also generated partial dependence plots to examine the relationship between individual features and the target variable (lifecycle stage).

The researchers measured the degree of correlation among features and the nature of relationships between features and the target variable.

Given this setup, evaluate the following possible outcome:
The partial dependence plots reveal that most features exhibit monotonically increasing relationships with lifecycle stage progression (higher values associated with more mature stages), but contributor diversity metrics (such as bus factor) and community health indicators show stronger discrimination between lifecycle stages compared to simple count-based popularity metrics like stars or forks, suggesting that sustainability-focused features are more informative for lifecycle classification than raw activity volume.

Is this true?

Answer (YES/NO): NO